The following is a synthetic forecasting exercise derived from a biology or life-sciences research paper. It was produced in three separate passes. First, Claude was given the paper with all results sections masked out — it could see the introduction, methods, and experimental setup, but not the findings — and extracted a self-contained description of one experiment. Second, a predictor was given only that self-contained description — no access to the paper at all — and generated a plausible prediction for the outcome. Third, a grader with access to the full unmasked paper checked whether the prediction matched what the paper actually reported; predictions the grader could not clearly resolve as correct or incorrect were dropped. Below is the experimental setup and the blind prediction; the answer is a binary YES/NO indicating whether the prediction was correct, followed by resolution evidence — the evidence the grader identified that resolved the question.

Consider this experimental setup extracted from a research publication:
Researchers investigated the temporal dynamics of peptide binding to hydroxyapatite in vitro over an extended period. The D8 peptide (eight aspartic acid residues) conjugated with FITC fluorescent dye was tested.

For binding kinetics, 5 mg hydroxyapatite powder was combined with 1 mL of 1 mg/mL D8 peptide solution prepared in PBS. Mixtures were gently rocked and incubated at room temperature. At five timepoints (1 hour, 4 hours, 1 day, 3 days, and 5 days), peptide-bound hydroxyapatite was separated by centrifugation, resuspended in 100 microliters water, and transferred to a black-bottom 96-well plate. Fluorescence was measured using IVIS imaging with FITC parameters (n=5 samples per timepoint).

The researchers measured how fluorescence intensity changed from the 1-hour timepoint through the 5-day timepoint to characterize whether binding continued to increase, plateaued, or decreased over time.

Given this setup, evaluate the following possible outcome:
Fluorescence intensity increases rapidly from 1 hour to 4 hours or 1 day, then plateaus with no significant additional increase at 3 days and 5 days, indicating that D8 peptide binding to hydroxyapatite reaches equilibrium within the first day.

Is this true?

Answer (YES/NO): NO